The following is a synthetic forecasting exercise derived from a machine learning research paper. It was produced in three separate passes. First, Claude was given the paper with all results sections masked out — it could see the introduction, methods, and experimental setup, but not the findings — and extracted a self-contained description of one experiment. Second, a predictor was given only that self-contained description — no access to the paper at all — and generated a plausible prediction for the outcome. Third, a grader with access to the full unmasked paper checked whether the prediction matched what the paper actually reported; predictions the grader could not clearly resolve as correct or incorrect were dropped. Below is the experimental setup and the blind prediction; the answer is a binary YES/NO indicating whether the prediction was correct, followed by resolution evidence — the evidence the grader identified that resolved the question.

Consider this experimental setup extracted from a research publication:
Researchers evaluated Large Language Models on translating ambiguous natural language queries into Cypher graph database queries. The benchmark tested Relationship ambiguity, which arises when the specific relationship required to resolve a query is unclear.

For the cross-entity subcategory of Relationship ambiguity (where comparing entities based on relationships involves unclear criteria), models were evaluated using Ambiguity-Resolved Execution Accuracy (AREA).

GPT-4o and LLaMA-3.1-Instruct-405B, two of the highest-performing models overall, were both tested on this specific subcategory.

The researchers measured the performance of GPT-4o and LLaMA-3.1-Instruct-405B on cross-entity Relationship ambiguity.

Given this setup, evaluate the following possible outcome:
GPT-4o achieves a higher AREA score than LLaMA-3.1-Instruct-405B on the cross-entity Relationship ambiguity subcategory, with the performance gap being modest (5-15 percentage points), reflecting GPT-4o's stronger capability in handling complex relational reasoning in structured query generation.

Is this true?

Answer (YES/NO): NO